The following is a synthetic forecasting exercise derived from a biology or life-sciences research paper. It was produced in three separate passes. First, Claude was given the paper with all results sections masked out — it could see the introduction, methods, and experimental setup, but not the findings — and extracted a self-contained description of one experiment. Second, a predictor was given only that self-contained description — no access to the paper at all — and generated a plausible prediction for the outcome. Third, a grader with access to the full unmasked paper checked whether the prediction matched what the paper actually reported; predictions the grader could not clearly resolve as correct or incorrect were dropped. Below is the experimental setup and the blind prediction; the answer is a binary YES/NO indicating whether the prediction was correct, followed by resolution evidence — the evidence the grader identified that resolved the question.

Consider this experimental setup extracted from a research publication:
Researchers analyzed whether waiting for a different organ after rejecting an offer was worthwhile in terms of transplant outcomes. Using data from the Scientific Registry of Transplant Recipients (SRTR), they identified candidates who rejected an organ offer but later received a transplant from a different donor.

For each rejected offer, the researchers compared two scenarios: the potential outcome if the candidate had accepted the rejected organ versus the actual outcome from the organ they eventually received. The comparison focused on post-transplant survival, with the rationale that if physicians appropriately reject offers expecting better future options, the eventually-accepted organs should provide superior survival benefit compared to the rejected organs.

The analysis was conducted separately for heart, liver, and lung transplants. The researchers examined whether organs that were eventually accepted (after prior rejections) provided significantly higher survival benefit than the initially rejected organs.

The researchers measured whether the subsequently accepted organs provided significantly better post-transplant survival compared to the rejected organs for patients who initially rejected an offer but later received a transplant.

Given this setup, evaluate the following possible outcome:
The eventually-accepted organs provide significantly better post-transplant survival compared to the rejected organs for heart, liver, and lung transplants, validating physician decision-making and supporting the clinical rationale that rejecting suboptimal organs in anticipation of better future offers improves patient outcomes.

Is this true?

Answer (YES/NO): NO